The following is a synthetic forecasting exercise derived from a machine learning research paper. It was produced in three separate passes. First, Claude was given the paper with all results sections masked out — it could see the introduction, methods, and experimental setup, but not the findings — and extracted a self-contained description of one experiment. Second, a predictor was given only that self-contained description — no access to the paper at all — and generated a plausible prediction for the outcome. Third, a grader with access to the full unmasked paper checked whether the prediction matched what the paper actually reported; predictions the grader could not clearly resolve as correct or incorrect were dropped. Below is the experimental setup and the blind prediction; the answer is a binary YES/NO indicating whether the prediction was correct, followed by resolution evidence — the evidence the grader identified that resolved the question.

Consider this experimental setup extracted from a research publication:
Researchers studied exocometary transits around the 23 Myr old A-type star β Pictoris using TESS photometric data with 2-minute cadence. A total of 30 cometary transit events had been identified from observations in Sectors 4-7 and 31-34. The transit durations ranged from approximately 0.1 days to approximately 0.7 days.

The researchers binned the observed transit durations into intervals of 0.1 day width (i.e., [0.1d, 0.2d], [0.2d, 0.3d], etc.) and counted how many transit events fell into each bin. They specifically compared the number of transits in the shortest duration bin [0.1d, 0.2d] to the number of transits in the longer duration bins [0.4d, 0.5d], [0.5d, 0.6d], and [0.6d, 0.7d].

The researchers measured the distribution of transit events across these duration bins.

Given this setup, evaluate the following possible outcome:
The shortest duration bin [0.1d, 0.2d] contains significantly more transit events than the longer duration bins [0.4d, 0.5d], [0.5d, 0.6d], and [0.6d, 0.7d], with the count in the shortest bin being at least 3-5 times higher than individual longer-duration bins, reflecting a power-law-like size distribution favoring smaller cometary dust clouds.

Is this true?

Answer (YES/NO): YES